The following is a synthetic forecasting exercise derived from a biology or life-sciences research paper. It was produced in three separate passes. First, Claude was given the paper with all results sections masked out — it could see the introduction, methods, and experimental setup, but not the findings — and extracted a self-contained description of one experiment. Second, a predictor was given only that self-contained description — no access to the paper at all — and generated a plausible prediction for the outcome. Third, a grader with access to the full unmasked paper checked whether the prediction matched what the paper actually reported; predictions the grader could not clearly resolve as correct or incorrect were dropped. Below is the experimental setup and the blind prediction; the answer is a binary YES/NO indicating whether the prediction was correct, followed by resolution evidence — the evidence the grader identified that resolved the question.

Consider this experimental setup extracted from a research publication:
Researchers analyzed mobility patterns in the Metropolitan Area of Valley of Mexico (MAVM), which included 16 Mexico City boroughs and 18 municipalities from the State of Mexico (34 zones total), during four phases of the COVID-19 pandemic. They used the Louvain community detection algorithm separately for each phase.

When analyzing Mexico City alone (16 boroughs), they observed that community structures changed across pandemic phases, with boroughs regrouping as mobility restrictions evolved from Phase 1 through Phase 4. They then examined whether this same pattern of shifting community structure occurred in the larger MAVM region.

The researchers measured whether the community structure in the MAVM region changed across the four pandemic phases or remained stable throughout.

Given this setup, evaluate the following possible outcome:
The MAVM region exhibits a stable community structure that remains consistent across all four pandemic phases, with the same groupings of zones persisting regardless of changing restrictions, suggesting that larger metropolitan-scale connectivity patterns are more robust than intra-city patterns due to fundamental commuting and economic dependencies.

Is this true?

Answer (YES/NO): YES